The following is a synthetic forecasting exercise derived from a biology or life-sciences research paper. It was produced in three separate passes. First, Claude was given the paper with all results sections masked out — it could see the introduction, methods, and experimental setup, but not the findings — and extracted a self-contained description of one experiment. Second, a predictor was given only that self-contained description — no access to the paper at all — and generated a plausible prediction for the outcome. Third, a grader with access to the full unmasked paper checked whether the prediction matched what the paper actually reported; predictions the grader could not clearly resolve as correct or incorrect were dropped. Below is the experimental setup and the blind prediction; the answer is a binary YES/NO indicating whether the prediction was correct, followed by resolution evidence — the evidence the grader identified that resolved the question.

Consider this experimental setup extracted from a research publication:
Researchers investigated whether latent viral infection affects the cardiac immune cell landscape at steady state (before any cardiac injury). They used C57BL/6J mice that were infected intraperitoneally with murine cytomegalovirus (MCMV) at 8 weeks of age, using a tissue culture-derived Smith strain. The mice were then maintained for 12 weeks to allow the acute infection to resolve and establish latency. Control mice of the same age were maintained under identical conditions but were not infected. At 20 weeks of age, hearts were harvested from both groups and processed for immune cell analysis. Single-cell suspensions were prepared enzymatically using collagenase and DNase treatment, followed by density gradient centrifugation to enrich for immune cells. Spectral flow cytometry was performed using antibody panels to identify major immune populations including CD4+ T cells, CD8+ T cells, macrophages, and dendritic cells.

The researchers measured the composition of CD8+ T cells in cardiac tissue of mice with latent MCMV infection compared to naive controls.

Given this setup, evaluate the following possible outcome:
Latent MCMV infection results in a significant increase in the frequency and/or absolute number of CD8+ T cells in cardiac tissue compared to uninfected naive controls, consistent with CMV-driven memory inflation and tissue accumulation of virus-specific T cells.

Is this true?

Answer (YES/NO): YES